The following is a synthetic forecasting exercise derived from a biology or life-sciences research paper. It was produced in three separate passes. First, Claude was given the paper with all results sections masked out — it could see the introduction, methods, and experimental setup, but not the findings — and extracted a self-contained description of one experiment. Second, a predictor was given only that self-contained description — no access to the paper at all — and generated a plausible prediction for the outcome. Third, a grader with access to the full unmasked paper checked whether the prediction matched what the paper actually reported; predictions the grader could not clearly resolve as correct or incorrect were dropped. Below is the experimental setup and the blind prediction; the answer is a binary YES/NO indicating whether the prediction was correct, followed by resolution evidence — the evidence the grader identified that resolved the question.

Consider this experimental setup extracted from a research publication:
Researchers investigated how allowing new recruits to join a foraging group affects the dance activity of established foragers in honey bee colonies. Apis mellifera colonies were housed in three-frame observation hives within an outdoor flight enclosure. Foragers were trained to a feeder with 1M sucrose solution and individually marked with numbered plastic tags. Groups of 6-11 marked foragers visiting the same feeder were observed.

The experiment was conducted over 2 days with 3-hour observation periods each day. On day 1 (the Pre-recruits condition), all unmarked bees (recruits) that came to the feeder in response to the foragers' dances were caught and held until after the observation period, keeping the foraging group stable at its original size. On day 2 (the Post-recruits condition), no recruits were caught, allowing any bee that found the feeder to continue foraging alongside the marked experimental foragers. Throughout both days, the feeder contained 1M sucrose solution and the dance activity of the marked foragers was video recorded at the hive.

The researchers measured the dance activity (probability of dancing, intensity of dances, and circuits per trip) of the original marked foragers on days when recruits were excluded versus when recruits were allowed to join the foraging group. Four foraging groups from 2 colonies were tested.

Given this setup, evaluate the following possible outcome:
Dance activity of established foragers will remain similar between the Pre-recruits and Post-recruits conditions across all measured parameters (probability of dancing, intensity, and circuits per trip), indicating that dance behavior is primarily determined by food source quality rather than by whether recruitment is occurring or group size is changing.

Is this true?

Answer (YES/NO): NO